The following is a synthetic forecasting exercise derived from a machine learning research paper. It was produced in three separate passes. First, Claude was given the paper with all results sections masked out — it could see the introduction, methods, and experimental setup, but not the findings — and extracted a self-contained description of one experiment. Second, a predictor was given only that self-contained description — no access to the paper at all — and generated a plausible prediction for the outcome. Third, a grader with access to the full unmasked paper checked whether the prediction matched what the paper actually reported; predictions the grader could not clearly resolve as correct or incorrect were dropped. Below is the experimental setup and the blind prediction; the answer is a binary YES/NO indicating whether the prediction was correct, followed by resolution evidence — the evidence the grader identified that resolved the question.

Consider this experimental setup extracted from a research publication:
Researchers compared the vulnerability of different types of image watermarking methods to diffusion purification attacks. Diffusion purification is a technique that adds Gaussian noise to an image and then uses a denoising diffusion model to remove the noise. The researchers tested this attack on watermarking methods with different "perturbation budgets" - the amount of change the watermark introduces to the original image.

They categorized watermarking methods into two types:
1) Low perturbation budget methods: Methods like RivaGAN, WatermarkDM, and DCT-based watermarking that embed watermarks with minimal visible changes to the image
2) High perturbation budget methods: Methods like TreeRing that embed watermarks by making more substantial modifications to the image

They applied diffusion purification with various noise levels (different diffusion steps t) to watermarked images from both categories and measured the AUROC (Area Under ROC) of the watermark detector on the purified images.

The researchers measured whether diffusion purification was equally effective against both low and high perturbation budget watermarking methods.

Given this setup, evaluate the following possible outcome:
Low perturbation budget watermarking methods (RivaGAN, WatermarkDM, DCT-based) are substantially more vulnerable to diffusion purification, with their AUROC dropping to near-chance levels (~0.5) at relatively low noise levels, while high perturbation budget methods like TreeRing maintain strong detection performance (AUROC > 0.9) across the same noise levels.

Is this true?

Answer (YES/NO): YES